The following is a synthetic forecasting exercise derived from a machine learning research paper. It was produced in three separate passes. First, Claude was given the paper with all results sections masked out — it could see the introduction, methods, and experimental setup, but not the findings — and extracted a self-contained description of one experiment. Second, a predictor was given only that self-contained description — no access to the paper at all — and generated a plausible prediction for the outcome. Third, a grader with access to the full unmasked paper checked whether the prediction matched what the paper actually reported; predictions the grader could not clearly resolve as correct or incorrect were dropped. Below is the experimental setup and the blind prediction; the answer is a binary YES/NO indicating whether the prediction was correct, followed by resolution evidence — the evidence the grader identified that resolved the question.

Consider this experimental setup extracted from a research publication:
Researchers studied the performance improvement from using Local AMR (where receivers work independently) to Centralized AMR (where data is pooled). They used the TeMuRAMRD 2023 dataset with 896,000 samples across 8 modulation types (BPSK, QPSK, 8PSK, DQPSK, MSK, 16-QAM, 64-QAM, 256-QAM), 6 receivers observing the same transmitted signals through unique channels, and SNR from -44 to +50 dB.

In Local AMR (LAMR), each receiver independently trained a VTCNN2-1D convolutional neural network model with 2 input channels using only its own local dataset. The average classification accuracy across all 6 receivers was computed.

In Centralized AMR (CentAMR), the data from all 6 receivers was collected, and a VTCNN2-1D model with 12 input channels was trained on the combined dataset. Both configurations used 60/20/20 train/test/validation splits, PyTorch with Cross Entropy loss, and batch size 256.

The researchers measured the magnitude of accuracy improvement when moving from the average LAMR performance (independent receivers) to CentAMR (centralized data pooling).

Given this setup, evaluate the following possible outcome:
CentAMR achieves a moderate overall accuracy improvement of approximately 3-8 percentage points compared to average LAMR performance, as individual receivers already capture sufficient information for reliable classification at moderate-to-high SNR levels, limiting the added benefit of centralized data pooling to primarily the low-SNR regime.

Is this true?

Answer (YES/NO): NO